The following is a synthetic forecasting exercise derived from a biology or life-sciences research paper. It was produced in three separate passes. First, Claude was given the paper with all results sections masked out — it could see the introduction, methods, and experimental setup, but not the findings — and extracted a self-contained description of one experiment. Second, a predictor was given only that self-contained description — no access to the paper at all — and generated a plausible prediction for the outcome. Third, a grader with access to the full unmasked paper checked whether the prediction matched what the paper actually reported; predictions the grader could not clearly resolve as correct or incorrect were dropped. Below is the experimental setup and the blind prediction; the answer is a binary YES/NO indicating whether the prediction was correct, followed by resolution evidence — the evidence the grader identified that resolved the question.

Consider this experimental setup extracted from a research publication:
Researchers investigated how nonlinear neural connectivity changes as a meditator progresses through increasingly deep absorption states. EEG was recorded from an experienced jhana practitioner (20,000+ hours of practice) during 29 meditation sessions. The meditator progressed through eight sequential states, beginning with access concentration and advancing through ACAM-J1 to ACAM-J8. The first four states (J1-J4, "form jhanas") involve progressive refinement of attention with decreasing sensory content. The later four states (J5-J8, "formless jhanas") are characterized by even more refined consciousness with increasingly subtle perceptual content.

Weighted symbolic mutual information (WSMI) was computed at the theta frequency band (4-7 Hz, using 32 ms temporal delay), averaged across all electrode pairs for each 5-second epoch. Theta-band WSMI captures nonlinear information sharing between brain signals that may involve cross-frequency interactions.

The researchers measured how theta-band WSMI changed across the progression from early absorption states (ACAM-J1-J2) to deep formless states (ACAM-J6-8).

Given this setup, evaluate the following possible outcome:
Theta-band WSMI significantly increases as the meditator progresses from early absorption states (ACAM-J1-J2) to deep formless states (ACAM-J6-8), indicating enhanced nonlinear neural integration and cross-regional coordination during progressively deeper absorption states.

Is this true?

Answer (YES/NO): NO